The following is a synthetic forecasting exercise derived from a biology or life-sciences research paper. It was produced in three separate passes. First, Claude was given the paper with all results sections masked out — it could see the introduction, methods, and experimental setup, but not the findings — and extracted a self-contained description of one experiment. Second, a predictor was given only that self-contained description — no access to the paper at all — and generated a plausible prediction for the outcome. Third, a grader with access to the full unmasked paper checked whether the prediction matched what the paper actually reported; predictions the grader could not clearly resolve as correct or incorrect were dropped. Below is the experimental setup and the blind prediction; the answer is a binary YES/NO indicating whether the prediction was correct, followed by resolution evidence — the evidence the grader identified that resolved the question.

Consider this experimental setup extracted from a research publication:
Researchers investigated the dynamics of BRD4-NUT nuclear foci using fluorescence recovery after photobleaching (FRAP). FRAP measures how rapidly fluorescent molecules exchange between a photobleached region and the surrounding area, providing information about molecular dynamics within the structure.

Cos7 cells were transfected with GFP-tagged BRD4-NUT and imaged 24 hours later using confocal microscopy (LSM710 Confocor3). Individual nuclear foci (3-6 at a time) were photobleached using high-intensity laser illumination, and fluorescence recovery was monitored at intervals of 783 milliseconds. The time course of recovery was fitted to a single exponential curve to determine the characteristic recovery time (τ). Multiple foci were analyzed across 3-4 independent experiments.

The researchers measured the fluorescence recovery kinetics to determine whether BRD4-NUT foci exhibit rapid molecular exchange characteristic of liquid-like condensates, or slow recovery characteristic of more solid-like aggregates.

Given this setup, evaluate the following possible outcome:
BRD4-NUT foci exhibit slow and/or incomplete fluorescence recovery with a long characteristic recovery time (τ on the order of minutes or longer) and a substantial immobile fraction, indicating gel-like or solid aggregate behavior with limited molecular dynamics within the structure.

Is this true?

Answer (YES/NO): NO